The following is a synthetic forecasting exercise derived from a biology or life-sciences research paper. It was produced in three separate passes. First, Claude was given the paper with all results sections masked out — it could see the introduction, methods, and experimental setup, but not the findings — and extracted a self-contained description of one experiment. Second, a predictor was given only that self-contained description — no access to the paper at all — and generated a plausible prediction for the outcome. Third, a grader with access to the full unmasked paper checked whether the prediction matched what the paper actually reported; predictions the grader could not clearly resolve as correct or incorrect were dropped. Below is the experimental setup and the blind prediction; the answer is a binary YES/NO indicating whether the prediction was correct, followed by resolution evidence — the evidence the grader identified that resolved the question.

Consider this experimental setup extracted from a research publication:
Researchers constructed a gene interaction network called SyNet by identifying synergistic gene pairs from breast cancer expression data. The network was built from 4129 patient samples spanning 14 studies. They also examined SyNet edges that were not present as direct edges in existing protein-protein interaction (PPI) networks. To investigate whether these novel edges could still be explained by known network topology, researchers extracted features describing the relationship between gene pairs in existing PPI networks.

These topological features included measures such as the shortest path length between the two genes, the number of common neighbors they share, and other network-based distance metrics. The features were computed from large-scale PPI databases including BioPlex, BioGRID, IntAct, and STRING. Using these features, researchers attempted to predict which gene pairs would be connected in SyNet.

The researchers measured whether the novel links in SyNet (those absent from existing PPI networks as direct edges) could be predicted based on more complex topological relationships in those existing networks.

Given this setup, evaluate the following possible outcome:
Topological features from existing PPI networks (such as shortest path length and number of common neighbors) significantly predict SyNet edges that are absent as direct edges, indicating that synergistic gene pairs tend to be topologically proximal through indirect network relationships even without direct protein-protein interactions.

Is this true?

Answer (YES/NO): YES